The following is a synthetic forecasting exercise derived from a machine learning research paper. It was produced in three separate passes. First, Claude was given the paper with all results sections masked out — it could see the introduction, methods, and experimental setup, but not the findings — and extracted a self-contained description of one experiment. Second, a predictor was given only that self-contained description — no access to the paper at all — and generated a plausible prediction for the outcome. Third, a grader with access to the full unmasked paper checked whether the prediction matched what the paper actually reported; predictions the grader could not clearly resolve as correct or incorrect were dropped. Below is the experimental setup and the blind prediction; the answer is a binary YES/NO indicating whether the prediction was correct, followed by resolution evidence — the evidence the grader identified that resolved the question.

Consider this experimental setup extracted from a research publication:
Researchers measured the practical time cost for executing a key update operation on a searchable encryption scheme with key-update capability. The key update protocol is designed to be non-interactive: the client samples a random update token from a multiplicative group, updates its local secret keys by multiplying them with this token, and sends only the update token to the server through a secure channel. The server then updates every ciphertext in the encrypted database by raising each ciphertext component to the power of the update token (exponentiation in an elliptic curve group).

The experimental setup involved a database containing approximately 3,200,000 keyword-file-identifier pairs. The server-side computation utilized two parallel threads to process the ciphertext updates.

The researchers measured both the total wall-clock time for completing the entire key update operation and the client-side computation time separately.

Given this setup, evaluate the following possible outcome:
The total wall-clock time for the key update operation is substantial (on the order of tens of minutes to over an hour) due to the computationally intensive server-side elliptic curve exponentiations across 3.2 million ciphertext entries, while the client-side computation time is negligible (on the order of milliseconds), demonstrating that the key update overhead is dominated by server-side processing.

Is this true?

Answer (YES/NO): NO